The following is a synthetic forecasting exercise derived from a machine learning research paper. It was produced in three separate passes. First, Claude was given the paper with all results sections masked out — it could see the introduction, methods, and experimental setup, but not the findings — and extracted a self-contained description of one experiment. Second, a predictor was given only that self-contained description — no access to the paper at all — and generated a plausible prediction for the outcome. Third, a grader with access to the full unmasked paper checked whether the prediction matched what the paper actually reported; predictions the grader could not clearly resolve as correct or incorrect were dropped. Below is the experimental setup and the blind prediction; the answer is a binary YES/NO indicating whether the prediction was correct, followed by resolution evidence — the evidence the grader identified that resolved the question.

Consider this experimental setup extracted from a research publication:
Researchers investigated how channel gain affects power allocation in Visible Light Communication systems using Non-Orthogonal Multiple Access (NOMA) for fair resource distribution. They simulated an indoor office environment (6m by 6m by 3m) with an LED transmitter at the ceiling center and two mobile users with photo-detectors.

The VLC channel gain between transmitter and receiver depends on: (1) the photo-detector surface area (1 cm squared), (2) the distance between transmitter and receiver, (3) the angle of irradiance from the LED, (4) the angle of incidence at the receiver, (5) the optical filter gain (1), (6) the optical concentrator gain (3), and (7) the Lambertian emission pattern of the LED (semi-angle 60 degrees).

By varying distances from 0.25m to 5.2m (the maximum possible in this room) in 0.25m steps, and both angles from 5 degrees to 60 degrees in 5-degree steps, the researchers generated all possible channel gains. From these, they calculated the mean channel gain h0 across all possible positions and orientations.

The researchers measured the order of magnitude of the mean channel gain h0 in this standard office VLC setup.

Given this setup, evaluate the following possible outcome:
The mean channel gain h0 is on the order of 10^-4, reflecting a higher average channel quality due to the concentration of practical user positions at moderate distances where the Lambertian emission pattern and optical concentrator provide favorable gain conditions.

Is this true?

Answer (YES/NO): NO